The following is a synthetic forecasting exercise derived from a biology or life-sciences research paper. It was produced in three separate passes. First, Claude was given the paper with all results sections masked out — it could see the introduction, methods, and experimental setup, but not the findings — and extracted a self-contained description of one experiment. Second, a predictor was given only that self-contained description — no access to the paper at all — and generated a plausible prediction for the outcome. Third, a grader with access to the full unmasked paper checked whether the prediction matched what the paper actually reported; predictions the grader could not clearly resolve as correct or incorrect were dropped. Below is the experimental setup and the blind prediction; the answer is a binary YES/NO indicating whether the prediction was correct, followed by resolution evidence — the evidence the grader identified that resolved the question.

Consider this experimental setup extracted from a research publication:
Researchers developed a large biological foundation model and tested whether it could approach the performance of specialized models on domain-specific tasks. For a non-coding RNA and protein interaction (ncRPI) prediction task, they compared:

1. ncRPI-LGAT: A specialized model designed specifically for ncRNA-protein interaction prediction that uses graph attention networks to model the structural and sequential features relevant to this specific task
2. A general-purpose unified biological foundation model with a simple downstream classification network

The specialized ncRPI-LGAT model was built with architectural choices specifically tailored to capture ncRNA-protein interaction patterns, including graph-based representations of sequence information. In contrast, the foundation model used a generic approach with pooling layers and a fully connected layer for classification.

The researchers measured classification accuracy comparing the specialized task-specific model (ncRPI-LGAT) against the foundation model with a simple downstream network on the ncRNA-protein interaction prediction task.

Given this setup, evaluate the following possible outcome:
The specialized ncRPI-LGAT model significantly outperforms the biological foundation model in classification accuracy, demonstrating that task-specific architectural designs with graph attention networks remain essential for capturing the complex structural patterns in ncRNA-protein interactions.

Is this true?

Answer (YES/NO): NO